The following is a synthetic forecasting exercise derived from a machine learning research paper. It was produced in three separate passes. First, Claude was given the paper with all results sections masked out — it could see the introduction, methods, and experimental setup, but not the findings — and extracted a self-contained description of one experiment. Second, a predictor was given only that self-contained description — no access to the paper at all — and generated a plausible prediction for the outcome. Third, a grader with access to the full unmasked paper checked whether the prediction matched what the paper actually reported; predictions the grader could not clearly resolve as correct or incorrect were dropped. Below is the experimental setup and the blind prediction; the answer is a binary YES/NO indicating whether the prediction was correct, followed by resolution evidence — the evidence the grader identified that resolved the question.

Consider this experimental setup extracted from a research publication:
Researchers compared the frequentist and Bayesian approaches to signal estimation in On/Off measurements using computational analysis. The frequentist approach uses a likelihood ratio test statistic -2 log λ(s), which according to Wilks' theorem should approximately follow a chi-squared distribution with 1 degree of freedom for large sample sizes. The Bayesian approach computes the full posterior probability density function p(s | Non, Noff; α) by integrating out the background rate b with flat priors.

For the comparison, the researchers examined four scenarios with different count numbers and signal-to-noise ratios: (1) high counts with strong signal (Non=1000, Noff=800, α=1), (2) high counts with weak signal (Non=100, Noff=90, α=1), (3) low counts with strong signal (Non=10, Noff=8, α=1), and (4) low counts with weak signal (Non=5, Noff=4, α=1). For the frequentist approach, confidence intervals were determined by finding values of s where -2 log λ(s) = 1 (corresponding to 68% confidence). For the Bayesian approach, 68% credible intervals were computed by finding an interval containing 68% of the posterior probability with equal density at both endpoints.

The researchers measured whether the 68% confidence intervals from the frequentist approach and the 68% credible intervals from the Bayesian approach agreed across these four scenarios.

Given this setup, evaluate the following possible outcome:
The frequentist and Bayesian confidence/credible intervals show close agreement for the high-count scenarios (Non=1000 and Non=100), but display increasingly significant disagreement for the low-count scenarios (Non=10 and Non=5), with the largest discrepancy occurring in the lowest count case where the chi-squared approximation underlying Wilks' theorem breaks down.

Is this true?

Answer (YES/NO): YES